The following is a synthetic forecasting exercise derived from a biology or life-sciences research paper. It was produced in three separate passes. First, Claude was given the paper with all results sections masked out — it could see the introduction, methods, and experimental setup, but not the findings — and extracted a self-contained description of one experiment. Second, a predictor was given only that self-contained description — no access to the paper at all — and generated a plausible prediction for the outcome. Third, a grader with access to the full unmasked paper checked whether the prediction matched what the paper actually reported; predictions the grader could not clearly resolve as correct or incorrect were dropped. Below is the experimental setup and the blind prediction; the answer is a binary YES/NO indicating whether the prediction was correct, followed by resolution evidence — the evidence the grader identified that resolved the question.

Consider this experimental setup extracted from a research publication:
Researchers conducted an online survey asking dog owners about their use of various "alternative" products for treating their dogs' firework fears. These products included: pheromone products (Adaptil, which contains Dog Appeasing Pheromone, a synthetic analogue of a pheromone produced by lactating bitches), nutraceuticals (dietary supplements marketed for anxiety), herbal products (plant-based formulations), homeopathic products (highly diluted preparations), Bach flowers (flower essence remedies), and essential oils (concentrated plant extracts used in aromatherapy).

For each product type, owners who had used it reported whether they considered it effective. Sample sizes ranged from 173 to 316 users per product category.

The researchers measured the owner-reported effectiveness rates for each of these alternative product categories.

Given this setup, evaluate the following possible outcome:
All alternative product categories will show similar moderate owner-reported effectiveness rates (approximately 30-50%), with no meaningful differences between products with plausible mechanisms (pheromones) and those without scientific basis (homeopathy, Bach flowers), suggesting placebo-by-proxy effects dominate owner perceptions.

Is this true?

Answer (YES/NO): NO